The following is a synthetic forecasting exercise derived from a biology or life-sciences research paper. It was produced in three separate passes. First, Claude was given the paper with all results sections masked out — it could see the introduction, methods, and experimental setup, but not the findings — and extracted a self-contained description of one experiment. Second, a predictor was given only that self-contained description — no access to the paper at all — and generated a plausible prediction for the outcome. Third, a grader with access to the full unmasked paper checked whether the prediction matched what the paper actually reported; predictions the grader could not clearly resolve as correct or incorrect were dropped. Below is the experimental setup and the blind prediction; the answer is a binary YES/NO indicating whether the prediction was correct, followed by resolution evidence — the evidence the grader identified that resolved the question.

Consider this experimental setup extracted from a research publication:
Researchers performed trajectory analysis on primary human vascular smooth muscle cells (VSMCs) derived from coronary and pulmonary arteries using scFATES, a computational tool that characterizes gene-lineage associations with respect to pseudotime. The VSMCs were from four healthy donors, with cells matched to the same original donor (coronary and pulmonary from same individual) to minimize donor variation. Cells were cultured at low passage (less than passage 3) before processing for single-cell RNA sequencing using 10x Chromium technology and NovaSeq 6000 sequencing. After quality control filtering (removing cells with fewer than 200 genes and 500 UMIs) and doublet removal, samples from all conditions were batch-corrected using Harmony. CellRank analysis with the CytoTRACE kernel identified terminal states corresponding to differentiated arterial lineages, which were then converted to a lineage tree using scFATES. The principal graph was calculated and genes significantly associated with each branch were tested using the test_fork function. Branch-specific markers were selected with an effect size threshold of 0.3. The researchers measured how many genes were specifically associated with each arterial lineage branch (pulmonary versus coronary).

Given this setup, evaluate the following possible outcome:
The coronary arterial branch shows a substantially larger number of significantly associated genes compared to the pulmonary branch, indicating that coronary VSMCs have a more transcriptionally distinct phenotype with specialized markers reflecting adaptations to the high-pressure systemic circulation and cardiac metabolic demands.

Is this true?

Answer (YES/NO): NO